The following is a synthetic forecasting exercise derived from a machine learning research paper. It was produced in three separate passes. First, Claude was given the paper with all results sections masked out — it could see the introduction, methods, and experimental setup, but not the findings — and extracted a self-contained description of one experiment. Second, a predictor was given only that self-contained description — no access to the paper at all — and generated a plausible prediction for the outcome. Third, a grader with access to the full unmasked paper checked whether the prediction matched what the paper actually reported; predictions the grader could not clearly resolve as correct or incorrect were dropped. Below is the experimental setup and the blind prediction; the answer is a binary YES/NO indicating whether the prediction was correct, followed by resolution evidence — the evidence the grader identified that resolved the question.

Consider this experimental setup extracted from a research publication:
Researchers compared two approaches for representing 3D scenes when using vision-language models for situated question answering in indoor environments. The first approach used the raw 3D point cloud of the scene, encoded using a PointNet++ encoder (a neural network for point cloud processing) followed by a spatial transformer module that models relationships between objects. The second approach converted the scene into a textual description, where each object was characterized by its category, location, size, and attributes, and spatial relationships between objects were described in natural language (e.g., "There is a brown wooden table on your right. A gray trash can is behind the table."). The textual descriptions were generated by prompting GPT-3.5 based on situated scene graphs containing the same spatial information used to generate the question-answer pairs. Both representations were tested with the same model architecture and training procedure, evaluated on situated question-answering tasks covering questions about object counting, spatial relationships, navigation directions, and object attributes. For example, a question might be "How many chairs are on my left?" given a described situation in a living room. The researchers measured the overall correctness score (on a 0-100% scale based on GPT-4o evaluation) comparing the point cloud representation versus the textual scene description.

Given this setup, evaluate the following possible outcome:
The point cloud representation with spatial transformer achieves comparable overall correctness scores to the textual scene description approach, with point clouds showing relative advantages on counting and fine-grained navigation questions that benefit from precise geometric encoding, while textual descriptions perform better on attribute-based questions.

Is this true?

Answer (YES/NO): NO